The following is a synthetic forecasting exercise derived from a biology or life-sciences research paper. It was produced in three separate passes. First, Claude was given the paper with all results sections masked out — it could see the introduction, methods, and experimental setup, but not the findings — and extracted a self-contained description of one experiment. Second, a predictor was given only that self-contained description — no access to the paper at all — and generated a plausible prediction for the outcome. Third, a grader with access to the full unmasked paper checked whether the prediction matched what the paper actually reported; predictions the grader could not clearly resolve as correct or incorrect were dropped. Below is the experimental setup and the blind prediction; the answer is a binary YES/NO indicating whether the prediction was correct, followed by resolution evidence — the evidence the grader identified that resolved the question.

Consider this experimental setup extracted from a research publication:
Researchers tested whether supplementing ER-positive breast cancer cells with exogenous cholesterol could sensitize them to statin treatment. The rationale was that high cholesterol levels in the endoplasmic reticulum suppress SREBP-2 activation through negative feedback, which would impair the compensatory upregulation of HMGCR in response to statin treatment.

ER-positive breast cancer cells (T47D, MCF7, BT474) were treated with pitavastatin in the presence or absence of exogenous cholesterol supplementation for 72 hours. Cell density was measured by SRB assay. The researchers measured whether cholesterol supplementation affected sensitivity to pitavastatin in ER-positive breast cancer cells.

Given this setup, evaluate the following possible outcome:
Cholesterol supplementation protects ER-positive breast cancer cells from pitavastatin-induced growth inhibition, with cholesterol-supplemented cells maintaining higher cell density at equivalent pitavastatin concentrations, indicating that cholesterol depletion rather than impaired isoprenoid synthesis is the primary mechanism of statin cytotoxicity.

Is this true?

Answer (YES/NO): NO